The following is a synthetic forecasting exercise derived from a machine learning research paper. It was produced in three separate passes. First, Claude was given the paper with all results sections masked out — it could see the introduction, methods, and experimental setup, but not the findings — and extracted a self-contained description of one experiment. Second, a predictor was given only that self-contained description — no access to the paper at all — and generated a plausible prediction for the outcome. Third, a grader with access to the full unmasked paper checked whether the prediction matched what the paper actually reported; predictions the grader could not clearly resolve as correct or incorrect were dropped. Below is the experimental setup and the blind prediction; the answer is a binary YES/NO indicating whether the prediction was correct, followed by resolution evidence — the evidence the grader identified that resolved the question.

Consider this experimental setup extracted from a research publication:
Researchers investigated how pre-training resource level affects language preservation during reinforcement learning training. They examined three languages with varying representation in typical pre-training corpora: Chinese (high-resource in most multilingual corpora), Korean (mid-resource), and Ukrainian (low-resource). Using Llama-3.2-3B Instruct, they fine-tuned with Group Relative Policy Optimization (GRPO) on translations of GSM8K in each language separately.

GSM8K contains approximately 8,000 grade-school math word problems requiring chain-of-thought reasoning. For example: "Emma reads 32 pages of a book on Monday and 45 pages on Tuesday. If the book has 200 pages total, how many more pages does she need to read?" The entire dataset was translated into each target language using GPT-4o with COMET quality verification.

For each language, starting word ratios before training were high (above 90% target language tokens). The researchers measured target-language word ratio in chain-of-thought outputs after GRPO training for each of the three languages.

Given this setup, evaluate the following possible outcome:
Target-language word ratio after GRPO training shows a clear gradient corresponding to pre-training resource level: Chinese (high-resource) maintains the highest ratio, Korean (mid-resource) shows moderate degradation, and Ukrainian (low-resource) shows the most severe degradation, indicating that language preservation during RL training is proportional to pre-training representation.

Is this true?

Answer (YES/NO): YES